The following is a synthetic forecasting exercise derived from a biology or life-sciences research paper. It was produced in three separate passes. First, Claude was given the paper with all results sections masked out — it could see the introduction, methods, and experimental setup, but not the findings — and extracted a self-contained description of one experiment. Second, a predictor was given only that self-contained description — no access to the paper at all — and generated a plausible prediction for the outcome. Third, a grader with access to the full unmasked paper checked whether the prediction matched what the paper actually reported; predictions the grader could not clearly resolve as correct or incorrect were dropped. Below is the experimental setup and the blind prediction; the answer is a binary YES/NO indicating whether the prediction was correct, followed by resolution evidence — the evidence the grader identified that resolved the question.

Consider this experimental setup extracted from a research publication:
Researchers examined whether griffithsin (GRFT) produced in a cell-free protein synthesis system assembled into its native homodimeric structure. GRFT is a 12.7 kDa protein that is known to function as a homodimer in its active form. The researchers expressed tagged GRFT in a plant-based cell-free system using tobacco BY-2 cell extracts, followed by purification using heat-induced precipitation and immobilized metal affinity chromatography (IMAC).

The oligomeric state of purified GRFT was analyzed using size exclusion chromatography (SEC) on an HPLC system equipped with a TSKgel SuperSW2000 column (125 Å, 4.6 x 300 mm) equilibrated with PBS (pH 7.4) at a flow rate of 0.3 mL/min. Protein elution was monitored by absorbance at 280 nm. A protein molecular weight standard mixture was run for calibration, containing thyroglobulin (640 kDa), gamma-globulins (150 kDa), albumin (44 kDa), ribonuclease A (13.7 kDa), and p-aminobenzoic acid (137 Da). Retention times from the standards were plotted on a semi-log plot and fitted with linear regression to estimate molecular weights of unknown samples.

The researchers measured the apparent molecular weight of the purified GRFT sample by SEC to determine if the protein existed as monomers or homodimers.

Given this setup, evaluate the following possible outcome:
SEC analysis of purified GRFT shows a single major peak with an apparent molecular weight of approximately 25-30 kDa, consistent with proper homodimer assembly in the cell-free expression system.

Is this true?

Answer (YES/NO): YES